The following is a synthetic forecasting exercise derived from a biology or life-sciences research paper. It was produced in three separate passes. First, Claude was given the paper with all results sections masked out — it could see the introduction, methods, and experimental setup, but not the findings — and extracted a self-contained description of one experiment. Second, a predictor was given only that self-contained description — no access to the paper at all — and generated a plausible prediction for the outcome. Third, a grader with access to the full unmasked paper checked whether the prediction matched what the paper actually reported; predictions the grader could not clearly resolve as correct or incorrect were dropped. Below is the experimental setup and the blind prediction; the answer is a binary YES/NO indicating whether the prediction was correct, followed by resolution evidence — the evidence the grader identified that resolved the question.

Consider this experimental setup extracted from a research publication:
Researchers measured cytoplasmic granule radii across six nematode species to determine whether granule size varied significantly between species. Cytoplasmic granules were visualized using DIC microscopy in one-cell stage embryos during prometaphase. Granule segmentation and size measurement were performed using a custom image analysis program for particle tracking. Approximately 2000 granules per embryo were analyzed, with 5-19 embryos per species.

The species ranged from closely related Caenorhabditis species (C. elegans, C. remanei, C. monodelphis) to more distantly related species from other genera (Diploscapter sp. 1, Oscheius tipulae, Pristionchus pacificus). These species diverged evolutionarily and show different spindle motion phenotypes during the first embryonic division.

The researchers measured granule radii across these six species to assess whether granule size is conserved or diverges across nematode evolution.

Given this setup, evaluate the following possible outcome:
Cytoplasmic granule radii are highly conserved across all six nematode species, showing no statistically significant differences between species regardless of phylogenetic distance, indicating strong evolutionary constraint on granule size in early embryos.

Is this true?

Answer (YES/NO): YES